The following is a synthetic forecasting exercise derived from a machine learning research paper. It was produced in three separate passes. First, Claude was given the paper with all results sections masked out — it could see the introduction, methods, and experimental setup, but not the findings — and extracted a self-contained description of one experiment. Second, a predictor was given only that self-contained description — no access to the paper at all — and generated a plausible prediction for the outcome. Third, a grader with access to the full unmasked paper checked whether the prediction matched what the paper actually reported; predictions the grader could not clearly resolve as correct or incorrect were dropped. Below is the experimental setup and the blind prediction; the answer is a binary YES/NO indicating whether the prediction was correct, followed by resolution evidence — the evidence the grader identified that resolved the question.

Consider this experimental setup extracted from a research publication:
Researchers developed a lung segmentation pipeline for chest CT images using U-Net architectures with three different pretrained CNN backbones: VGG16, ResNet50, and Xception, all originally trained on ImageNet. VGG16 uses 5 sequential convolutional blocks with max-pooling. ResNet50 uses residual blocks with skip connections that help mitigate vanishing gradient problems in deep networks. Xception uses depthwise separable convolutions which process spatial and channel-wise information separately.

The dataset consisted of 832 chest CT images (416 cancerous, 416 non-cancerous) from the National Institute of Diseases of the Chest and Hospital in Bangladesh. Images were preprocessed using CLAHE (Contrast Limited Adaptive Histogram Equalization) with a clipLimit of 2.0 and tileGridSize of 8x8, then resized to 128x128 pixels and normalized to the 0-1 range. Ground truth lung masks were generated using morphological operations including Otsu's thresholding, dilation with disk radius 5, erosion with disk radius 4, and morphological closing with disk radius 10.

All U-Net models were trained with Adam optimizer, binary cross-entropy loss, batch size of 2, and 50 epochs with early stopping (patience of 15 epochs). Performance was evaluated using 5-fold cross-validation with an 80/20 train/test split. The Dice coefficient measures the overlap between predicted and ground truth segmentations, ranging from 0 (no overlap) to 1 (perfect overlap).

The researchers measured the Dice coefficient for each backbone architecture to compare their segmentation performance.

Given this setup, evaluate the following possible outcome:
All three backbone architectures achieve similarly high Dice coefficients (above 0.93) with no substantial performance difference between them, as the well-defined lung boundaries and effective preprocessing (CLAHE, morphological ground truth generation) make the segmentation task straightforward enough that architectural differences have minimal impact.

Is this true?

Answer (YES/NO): NO